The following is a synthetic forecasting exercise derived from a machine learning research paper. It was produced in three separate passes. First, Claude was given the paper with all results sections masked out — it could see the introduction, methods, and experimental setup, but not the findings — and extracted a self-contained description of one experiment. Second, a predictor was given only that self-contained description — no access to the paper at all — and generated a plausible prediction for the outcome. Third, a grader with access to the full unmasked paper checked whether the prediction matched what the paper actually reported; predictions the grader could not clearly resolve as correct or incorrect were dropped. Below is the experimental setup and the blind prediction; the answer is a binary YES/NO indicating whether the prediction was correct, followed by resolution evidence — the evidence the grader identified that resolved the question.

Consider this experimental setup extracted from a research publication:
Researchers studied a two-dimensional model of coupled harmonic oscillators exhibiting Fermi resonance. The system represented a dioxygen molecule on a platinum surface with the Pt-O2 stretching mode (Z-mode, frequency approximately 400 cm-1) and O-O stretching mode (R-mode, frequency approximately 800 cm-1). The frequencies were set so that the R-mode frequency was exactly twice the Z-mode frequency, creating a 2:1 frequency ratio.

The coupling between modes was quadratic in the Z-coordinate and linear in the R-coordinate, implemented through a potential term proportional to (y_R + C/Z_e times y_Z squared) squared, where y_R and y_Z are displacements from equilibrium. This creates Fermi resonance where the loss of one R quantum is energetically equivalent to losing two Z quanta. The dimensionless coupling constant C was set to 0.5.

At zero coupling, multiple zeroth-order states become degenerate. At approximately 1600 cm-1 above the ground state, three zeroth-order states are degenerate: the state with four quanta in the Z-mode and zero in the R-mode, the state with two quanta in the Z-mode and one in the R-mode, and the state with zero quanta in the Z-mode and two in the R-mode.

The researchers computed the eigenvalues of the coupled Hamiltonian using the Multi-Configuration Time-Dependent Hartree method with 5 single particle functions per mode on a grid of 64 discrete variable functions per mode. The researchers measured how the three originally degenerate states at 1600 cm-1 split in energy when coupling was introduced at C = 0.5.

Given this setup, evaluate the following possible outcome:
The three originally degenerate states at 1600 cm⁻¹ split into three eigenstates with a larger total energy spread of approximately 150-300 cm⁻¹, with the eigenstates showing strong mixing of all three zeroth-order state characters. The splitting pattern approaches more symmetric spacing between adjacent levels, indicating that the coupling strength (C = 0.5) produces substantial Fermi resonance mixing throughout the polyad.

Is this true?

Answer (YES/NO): NO